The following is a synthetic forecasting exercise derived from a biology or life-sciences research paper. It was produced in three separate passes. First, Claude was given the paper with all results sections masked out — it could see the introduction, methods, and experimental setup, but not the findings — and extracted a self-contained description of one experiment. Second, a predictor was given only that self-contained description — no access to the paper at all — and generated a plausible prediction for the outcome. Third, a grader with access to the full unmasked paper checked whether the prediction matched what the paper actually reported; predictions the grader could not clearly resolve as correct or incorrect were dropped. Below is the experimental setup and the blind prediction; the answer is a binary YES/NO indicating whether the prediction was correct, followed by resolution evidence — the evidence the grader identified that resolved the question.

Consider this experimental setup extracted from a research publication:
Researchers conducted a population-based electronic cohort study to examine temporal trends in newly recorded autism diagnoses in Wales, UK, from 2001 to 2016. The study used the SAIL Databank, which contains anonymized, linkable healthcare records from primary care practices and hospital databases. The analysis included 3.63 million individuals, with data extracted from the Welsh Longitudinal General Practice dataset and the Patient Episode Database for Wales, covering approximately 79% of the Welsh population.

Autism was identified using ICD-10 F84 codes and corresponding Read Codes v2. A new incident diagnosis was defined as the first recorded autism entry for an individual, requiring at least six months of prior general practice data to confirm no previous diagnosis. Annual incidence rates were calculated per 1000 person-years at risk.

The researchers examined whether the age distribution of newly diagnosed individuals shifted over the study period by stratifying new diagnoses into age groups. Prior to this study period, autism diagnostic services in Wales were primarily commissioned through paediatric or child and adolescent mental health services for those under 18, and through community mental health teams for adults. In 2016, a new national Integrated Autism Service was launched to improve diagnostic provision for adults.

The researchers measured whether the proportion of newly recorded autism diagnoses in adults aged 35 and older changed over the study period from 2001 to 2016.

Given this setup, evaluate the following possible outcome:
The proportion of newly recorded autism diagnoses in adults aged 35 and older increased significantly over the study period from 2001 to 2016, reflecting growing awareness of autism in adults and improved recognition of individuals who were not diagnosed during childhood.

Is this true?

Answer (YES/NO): YES